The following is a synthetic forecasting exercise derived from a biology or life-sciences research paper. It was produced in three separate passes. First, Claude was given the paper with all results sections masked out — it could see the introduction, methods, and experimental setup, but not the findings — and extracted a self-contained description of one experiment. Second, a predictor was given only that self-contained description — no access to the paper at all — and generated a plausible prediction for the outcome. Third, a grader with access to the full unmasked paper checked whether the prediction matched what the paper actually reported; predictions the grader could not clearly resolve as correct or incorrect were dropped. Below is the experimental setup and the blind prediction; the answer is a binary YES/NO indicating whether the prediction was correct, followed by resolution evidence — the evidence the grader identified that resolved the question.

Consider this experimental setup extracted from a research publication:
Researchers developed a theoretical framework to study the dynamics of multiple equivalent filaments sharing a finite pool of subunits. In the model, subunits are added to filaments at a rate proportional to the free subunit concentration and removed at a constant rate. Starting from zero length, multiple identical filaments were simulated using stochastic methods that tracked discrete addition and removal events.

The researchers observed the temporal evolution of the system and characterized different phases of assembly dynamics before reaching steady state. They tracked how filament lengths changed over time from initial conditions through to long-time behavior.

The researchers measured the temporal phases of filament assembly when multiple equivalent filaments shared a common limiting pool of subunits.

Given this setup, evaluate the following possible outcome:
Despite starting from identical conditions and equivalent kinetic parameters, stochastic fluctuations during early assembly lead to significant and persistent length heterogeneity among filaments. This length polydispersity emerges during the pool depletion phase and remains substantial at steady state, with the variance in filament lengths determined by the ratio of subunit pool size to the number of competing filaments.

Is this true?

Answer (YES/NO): NO